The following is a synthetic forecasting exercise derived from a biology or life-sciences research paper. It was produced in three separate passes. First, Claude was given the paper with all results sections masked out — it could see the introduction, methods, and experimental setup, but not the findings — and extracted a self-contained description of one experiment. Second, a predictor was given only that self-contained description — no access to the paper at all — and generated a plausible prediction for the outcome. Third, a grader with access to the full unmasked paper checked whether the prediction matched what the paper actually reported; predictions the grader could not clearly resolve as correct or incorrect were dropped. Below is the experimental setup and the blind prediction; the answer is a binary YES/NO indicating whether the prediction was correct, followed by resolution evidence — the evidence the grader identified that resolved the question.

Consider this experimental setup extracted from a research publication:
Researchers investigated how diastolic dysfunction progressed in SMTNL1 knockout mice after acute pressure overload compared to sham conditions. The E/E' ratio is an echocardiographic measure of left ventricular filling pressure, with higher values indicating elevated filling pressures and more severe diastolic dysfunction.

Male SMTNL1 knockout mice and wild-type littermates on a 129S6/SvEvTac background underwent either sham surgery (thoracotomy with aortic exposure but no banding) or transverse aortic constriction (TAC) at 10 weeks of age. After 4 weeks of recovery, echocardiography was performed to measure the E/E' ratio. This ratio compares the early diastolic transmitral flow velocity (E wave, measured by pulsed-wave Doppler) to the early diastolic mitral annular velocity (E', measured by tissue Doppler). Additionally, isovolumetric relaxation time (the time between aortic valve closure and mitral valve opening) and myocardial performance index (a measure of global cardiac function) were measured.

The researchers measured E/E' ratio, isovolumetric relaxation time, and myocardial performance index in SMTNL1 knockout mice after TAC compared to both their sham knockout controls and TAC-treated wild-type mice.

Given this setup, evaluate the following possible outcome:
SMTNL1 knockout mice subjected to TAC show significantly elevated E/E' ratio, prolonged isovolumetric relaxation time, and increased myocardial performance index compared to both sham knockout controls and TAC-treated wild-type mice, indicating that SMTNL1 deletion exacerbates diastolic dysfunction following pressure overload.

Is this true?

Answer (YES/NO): NO